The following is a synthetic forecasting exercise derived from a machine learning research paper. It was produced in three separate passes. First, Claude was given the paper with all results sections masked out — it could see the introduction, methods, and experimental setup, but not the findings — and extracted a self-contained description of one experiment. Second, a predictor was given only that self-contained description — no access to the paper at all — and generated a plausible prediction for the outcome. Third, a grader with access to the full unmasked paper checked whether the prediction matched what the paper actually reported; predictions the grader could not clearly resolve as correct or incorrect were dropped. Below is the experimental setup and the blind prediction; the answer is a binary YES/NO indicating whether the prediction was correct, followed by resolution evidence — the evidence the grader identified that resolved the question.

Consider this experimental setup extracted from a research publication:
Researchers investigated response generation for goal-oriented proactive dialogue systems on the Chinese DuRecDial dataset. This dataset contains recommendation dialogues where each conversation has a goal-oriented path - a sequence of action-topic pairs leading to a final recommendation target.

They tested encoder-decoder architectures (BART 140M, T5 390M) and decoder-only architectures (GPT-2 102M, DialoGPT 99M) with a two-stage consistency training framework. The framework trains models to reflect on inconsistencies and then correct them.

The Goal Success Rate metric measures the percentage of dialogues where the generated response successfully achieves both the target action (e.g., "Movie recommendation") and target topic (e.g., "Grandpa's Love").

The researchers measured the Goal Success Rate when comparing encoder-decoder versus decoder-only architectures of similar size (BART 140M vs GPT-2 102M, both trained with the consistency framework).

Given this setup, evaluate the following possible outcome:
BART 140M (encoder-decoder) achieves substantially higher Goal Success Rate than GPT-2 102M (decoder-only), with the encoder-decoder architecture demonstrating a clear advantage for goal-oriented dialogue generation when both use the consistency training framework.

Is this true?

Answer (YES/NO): NO